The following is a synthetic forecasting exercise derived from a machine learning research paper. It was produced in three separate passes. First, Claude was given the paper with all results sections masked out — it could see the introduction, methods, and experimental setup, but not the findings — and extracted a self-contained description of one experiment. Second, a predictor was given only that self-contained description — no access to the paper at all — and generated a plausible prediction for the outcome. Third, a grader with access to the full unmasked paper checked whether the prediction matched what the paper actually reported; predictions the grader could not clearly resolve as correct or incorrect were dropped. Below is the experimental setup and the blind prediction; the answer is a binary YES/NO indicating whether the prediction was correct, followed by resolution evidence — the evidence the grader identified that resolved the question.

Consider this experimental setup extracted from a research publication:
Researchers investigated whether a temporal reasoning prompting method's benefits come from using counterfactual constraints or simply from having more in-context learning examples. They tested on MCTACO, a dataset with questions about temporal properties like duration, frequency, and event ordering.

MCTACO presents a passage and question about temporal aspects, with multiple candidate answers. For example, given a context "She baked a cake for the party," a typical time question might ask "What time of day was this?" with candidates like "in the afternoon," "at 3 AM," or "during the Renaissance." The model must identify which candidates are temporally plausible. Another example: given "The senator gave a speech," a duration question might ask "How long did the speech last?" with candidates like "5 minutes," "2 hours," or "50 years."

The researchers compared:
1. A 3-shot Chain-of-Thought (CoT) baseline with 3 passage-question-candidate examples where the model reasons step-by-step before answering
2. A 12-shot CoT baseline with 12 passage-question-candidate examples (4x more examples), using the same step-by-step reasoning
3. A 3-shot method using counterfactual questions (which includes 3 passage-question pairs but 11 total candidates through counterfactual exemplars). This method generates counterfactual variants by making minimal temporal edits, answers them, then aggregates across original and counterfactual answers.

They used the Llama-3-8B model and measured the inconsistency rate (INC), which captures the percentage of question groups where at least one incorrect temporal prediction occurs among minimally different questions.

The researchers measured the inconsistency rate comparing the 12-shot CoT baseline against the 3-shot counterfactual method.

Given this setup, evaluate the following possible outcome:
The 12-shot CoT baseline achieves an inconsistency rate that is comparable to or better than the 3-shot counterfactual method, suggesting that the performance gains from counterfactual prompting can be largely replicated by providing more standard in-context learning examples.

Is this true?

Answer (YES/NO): NO